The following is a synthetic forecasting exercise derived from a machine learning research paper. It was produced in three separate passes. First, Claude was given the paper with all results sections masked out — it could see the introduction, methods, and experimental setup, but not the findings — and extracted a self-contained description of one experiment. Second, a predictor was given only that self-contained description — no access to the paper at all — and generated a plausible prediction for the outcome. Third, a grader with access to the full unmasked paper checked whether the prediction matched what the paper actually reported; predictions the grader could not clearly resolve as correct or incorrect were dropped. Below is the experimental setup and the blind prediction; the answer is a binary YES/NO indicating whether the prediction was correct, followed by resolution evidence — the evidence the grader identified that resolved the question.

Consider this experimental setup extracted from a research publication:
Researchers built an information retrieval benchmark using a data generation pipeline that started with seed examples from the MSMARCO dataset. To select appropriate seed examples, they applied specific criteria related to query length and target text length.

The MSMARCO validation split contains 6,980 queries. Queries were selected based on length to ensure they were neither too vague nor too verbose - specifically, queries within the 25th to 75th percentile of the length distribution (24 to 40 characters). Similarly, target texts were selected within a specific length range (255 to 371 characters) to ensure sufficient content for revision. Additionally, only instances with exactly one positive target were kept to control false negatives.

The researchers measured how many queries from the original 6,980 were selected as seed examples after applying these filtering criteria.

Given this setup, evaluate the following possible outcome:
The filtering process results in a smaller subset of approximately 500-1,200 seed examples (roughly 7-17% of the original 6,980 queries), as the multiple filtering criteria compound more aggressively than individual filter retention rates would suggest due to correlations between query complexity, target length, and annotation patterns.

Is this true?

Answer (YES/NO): NO